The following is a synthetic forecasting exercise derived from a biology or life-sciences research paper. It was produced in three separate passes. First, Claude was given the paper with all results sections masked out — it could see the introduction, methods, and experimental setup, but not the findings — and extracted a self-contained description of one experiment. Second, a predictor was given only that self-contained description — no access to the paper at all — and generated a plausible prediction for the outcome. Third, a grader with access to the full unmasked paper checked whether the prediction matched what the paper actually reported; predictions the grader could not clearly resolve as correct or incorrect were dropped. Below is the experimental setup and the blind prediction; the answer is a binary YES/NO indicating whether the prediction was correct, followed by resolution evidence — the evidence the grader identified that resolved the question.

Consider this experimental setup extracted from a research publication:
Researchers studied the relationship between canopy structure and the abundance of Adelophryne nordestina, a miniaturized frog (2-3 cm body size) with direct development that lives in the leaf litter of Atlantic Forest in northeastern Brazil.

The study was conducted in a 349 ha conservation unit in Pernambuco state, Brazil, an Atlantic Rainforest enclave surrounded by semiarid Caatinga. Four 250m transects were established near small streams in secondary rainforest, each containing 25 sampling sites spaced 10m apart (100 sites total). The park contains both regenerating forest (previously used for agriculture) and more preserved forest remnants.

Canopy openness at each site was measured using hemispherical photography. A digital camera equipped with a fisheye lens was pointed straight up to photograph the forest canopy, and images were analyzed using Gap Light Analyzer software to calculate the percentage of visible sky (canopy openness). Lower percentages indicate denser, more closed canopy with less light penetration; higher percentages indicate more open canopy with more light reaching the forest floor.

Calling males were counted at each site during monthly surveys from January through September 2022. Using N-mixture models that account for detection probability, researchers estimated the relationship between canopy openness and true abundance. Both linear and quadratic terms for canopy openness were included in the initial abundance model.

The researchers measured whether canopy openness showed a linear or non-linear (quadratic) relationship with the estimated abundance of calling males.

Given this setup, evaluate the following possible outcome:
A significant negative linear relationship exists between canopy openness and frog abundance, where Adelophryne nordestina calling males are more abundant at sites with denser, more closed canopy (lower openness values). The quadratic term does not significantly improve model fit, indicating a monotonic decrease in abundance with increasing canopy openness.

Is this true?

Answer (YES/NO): NO